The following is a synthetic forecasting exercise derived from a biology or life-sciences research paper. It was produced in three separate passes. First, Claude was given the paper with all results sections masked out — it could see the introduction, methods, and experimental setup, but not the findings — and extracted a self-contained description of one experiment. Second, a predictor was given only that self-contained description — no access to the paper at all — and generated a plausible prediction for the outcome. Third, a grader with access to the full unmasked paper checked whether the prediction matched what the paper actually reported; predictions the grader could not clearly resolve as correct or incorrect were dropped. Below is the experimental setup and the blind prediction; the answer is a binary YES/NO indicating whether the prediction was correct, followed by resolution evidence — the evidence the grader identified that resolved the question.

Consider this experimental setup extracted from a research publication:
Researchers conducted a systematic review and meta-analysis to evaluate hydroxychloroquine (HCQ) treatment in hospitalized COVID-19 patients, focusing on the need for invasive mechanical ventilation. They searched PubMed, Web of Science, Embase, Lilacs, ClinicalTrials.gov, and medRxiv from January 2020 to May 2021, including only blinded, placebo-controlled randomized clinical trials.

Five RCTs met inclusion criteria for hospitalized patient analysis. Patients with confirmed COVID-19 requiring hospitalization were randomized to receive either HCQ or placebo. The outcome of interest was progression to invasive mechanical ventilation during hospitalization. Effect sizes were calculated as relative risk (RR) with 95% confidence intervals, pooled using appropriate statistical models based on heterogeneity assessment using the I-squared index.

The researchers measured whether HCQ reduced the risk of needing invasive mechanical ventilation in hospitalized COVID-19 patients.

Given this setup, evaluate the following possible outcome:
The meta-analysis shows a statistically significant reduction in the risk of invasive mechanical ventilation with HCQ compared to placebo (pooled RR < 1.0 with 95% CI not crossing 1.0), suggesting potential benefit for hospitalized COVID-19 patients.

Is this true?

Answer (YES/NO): NO